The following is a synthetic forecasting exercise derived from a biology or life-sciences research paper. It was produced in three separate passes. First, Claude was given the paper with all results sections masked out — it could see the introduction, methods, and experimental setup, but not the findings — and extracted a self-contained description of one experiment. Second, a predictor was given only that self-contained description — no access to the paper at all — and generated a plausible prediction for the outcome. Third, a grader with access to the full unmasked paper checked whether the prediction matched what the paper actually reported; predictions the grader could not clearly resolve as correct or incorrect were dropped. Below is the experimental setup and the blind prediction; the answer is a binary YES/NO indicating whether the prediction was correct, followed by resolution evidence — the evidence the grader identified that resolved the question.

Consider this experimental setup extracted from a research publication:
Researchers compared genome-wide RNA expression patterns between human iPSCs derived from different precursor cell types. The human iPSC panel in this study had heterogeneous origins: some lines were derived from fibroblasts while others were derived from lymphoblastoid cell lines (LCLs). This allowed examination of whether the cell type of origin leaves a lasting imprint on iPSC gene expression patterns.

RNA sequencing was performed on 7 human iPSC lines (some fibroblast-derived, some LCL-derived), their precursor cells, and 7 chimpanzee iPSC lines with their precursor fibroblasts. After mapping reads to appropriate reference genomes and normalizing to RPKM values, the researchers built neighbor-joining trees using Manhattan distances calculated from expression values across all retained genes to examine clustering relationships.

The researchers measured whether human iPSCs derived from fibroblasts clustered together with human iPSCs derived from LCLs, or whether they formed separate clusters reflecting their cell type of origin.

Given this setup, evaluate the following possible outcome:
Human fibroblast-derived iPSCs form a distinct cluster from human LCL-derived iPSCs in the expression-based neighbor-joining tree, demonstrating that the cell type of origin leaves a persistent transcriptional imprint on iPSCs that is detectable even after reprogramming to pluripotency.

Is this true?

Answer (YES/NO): NO